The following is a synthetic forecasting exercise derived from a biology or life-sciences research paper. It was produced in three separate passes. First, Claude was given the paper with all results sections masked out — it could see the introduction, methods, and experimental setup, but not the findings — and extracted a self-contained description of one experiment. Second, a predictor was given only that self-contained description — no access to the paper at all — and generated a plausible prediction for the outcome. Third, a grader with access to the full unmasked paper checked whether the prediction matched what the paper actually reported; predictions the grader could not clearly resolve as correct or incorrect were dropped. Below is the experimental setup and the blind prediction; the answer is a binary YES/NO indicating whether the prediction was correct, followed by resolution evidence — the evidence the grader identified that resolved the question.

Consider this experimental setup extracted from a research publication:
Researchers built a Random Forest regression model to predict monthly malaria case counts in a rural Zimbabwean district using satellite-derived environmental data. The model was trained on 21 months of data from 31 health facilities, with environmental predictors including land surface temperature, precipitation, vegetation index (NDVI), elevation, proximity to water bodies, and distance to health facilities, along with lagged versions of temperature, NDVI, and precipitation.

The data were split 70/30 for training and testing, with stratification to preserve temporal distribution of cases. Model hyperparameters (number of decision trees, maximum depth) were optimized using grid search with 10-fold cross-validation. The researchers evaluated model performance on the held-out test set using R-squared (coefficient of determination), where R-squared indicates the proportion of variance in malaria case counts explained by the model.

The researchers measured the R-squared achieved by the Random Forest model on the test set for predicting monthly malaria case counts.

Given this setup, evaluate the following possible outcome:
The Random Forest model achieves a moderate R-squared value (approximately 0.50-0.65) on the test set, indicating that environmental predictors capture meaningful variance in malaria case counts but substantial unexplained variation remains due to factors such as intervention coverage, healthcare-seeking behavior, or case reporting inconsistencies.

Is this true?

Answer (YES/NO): YES